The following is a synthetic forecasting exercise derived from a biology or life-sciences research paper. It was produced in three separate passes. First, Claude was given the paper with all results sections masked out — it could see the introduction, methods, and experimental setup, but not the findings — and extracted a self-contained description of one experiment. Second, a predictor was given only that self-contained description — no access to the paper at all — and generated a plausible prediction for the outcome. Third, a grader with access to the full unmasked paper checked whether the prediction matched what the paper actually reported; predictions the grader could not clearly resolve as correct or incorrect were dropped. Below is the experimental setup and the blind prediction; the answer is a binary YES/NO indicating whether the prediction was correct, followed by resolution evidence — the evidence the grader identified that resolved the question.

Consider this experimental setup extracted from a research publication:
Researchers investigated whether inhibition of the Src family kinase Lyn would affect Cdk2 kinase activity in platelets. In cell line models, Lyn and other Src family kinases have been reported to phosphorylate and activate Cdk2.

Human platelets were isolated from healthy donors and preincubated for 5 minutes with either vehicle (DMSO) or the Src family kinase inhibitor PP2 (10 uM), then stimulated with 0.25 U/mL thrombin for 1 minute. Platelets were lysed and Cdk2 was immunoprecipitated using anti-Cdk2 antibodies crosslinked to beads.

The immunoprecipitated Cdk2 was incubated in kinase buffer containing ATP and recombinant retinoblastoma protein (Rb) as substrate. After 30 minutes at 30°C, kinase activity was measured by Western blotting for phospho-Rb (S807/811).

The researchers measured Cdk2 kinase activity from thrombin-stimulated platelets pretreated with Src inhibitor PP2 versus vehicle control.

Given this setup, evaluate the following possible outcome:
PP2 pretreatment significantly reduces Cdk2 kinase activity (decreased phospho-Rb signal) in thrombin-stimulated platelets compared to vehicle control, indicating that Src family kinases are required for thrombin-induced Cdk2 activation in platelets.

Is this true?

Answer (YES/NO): YES